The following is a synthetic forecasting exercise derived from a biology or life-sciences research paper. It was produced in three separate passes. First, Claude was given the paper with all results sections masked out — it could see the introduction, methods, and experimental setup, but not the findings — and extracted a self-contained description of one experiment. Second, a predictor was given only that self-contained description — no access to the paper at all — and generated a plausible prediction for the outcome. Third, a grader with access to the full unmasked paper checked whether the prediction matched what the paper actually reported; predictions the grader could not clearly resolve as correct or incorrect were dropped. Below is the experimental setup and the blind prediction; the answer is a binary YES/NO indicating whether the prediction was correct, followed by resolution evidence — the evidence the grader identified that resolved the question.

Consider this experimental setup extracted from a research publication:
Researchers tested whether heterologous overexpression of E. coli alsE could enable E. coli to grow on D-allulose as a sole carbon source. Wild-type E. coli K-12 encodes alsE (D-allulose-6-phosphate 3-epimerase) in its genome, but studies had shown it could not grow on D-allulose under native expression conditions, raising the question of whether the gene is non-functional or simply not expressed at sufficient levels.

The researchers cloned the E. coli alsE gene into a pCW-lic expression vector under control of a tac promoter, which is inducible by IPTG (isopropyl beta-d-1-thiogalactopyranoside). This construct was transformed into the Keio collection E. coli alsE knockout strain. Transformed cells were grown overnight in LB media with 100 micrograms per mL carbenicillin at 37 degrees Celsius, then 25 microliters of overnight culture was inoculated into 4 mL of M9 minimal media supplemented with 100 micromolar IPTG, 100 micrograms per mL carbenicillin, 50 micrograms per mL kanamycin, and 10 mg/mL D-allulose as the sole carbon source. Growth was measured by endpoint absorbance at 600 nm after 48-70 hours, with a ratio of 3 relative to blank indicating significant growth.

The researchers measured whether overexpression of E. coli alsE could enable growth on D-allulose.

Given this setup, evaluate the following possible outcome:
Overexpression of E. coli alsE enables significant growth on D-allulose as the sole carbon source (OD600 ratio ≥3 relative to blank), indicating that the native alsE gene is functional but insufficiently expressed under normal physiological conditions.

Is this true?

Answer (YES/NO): YES